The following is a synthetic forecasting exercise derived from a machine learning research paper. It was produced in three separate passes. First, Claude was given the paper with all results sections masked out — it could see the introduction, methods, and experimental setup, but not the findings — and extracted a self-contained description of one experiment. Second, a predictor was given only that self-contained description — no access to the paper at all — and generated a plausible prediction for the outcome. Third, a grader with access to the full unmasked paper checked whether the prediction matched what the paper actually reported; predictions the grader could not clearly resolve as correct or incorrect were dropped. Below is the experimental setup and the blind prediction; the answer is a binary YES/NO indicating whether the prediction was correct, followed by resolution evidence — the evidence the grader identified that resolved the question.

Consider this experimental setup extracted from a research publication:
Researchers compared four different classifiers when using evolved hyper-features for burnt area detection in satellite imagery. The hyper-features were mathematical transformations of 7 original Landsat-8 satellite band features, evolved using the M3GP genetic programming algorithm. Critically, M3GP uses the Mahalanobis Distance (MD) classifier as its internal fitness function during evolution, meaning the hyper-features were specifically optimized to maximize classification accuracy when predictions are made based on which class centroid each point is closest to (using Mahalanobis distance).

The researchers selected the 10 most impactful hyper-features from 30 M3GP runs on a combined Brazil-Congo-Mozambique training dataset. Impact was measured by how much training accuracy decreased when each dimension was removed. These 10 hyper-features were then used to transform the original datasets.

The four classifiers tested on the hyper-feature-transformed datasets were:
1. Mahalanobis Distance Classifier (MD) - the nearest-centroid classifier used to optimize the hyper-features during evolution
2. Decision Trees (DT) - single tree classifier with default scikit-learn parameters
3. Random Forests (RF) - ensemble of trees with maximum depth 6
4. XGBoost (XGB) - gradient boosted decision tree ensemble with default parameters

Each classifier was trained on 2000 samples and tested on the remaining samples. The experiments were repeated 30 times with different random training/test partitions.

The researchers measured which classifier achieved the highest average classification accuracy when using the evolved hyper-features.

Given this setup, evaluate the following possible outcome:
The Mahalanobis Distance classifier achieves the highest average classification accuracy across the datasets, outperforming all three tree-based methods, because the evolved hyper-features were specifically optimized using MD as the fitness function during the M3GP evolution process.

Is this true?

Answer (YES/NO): NO